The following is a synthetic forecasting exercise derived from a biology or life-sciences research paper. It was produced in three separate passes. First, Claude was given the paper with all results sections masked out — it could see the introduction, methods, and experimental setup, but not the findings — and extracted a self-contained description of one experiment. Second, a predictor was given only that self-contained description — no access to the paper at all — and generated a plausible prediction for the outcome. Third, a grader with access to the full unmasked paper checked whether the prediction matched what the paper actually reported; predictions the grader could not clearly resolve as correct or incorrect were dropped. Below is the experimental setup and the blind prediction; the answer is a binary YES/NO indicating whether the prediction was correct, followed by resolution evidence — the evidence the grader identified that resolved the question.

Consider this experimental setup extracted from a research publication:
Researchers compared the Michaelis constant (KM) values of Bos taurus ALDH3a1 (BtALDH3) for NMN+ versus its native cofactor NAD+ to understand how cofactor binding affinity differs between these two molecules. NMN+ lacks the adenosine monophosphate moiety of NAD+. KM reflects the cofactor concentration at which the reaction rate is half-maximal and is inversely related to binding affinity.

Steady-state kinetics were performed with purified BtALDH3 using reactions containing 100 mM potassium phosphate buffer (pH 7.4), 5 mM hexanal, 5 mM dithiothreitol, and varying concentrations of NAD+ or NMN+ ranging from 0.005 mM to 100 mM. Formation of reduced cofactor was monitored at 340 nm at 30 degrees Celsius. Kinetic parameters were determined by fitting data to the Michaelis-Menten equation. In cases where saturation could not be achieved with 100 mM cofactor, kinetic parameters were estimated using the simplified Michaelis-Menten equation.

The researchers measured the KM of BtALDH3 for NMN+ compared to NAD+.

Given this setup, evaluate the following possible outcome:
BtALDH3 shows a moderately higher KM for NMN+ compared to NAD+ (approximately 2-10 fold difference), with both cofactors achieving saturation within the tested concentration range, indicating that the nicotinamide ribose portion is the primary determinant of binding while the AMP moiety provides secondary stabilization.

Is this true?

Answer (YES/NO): NO